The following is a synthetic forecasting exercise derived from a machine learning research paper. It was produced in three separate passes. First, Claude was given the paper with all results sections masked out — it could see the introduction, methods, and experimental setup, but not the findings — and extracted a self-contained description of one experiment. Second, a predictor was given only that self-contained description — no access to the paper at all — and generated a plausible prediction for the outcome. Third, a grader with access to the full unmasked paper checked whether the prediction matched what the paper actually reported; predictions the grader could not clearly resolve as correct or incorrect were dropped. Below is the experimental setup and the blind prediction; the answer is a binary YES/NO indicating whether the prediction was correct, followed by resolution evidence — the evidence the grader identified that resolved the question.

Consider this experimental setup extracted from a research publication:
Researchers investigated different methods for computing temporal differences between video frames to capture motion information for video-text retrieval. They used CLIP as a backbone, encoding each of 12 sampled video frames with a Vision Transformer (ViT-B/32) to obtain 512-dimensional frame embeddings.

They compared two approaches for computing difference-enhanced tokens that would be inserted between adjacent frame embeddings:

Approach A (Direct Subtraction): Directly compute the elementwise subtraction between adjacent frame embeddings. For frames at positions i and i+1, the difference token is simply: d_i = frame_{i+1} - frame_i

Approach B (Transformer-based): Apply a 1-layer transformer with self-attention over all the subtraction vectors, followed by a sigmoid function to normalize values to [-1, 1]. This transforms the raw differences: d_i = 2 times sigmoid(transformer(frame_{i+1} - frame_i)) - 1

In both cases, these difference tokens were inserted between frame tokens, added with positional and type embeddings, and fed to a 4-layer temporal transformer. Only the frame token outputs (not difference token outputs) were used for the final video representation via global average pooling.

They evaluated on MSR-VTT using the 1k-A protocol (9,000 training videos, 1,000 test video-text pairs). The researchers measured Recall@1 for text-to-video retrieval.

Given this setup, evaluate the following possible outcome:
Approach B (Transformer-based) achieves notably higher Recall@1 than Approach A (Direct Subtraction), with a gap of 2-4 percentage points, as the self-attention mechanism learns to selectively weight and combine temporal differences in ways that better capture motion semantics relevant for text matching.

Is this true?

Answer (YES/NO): NO